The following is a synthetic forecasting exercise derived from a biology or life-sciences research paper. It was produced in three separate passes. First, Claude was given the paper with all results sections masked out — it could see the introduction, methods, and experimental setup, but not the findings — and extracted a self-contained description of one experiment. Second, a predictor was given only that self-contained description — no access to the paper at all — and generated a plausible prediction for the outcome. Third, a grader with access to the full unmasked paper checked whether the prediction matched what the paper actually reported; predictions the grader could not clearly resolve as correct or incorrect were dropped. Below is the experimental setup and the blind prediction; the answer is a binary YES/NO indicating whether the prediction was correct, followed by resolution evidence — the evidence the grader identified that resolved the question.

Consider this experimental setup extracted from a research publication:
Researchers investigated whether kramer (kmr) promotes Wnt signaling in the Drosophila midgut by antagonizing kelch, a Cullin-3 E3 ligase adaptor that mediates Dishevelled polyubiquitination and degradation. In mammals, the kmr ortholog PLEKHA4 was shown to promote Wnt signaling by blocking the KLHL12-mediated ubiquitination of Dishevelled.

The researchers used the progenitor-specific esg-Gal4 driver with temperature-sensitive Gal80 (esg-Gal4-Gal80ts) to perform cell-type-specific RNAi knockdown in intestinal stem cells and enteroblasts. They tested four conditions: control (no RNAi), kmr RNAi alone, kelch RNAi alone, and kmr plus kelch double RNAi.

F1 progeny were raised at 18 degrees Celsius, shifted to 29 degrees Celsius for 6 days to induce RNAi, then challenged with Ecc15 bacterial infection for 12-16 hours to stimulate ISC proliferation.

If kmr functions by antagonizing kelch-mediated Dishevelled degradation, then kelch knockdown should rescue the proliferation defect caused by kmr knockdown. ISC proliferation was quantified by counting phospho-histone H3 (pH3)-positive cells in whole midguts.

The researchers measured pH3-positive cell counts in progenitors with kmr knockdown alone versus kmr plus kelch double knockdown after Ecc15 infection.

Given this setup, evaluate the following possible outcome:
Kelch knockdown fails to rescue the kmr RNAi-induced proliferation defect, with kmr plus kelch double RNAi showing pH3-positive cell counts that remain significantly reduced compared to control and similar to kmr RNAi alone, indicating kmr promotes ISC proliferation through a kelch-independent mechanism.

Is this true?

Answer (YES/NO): NO